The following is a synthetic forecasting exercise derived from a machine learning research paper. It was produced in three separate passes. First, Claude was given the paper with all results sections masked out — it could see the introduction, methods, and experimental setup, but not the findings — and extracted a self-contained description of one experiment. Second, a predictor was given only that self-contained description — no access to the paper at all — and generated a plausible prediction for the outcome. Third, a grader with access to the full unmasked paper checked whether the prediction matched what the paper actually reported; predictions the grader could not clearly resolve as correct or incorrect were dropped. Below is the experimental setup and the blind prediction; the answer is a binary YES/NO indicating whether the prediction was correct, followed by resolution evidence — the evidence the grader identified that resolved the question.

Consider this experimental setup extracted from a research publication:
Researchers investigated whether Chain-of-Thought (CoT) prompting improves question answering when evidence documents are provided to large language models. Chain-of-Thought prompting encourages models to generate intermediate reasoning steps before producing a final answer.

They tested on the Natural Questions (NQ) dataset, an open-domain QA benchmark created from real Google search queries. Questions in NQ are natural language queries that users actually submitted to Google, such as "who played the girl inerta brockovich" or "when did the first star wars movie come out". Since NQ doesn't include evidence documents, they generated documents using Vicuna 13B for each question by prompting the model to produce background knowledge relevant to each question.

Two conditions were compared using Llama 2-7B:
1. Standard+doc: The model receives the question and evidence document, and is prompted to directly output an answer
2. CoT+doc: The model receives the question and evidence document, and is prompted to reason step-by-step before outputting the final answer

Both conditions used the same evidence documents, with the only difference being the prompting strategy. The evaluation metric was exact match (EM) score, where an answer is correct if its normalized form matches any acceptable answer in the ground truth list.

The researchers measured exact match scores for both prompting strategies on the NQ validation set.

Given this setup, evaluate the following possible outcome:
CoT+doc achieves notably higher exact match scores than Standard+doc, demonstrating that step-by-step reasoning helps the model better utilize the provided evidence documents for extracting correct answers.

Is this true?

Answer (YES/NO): NO